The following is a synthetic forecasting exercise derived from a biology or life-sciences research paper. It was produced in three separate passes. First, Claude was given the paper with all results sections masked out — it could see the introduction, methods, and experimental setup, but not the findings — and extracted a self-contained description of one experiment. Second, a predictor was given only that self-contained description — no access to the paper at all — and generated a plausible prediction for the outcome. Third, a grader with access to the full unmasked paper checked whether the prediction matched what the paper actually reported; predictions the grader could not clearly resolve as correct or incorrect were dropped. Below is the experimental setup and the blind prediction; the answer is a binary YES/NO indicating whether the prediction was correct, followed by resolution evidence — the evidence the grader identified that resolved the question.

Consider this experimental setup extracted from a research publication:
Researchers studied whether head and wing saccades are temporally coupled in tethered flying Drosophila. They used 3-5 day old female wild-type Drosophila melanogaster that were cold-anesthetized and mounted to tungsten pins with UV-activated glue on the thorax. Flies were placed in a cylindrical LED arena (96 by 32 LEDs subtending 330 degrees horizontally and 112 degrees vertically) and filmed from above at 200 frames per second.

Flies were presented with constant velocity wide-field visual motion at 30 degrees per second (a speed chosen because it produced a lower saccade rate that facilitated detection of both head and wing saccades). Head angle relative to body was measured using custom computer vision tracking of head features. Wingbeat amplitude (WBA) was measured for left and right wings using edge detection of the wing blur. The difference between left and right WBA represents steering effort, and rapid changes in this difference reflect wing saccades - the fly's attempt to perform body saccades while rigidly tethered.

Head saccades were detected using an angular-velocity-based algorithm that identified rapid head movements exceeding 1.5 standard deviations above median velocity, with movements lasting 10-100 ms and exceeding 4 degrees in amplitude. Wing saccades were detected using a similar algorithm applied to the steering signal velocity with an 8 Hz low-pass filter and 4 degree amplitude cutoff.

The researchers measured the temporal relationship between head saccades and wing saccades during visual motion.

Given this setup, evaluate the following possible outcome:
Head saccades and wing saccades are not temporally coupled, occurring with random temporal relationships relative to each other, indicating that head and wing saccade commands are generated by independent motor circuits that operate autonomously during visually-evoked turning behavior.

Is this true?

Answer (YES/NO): NO